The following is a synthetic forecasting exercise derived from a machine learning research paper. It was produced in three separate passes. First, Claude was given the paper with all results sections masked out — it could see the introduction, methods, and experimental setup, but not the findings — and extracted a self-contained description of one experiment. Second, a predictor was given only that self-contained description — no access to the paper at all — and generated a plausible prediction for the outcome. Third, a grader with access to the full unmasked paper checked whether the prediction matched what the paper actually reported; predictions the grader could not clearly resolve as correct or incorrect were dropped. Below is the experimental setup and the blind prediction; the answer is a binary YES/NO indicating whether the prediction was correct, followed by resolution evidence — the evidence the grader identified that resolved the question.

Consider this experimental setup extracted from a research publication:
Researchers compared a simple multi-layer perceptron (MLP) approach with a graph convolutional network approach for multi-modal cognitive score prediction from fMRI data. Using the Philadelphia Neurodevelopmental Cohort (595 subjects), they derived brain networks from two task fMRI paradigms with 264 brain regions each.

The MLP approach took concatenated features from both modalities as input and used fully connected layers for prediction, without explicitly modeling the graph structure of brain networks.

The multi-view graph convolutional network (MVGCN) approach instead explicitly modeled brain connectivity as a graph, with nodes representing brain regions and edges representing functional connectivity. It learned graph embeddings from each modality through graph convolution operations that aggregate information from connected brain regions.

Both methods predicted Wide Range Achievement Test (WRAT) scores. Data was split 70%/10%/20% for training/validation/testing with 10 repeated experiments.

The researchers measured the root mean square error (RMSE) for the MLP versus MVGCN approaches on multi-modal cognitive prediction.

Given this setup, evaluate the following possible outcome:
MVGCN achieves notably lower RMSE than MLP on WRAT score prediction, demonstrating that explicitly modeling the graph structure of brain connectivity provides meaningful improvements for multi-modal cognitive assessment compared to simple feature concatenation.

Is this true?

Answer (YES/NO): NO